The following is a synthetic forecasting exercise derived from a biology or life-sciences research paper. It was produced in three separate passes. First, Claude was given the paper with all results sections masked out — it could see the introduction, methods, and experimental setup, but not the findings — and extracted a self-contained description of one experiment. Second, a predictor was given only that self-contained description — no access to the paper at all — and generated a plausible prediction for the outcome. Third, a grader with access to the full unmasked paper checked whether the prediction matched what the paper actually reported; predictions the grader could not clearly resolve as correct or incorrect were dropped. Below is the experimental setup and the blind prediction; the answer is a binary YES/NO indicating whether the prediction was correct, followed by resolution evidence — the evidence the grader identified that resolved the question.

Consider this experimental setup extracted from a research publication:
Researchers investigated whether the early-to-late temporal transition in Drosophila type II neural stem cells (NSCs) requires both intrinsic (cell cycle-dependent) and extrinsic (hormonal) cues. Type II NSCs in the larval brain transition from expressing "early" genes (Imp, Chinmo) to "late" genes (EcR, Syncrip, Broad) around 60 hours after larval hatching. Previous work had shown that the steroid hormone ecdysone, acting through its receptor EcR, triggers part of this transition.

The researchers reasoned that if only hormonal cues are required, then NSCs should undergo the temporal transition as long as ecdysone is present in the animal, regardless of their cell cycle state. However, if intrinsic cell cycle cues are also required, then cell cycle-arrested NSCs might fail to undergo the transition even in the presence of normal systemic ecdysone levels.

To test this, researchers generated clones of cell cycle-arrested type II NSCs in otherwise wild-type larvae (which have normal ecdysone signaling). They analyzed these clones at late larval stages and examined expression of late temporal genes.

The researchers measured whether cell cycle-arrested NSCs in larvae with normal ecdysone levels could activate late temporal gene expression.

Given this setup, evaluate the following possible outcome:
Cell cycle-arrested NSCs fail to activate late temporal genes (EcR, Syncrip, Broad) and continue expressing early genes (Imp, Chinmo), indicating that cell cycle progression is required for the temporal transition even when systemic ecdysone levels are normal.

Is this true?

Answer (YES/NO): YES